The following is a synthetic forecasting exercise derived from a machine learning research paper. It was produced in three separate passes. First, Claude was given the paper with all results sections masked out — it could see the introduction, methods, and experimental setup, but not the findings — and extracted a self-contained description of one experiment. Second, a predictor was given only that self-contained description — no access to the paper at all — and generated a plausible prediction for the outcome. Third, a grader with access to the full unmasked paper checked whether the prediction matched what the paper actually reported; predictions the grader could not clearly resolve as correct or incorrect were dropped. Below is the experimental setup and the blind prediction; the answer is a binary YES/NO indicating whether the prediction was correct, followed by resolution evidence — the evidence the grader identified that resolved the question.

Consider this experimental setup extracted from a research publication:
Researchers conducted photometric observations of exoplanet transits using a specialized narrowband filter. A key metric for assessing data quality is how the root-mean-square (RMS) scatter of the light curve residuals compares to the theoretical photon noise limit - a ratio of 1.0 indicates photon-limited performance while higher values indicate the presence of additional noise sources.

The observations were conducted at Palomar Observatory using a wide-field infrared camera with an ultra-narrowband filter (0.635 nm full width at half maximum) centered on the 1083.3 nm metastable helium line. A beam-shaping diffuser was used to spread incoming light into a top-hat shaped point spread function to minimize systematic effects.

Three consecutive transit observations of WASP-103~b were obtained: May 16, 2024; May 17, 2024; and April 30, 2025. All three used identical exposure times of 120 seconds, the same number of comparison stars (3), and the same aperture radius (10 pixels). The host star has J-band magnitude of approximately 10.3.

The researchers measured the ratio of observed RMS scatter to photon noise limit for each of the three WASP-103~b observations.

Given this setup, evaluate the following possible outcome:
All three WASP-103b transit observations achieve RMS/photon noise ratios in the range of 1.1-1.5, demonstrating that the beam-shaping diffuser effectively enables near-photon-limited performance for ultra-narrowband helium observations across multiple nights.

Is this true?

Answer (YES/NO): NO